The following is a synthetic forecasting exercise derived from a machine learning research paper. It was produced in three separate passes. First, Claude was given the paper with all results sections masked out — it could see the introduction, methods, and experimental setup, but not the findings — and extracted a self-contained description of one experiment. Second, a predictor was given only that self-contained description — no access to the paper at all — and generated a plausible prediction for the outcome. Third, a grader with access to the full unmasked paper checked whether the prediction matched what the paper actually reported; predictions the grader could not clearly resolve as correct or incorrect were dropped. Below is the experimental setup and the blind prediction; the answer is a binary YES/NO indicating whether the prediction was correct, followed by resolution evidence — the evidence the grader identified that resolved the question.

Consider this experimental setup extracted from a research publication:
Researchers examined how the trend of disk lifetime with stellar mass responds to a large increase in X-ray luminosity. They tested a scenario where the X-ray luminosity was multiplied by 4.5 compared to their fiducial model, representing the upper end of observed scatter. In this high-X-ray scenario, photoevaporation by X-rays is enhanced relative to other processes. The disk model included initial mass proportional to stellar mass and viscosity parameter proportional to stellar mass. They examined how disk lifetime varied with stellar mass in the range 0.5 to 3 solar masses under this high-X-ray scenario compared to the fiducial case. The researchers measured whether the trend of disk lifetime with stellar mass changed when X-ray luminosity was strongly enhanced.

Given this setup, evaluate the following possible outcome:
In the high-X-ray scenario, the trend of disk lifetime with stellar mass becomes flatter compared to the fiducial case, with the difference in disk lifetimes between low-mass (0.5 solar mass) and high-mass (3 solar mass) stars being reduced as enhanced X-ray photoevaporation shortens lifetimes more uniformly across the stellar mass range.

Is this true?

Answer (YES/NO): NO